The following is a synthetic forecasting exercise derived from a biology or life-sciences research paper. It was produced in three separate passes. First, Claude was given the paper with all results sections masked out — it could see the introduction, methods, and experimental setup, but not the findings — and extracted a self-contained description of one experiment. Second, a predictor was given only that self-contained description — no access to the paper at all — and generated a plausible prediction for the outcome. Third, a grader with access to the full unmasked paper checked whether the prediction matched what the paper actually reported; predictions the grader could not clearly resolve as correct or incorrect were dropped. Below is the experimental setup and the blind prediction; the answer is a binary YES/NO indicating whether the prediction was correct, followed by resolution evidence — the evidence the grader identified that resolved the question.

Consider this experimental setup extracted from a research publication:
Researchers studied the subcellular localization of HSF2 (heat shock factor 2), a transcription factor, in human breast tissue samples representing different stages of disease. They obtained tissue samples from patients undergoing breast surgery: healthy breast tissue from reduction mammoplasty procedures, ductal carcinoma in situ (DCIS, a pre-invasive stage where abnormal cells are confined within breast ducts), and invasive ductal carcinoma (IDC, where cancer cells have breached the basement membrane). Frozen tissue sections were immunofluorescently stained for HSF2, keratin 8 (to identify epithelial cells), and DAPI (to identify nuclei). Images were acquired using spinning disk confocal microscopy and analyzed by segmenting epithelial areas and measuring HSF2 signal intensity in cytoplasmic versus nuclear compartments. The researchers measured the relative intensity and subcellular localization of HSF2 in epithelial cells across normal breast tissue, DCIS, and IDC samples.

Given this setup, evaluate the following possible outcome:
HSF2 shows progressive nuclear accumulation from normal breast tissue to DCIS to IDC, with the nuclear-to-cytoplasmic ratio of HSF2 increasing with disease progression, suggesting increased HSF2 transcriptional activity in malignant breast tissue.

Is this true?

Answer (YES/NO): NO